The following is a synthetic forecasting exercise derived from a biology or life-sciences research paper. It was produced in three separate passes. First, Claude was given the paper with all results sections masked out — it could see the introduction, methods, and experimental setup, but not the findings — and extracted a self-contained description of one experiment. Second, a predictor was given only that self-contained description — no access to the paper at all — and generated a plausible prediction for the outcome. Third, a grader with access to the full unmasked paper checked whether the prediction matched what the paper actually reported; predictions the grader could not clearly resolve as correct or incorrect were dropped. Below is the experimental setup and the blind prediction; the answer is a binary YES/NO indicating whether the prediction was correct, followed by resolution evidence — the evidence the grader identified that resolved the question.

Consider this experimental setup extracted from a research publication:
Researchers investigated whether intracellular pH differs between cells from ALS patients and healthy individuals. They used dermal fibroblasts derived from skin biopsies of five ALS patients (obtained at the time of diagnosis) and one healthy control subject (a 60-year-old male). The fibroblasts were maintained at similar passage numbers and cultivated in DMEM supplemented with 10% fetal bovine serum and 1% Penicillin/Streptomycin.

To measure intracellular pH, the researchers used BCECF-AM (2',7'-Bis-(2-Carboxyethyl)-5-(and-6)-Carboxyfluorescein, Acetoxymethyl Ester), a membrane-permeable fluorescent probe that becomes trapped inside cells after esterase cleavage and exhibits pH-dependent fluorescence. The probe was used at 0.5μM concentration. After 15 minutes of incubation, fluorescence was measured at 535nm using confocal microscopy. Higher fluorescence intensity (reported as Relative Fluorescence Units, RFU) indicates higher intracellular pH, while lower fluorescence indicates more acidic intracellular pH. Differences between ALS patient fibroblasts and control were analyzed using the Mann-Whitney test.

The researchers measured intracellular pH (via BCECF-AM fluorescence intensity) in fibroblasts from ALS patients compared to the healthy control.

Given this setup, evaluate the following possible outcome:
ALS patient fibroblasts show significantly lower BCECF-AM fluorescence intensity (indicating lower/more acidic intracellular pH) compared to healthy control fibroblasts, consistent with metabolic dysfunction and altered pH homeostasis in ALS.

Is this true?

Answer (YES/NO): NO